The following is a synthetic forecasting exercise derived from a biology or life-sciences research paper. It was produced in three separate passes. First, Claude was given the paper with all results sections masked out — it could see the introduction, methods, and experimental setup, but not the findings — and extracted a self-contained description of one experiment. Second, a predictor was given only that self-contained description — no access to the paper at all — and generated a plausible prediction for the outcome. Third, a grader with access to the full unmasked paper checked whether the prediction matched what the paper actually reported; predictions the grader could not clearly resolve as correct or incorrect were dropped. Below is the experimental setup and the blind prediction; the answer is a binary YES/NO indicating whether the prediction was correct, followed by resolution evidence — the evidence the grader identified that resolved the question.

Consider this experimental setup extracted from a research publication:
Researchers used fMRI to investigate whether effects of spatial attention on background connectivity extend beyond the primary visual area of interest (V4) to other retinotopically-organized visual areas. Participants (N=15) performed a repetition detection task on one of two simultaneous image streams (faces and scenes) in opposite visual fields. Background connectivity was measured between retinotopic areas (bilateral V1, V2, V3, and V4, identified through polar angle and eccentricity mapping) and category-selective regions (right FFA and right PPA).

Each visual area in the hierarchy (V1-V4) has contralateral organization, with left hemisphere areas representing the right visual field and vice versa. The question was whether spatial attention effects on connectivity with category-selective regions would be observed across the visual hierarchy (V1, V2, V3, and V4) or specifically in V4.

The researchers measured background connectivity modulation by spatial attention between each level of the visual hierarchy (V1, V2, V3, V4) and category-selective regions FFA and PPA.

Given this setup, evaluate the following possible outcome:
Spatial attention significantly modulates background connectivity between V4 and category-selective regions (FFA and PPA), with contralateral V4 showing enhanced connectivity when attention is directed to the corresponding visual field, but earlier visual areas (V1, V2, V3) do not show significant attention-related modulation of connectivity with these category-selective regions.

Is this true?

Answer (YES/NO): NO